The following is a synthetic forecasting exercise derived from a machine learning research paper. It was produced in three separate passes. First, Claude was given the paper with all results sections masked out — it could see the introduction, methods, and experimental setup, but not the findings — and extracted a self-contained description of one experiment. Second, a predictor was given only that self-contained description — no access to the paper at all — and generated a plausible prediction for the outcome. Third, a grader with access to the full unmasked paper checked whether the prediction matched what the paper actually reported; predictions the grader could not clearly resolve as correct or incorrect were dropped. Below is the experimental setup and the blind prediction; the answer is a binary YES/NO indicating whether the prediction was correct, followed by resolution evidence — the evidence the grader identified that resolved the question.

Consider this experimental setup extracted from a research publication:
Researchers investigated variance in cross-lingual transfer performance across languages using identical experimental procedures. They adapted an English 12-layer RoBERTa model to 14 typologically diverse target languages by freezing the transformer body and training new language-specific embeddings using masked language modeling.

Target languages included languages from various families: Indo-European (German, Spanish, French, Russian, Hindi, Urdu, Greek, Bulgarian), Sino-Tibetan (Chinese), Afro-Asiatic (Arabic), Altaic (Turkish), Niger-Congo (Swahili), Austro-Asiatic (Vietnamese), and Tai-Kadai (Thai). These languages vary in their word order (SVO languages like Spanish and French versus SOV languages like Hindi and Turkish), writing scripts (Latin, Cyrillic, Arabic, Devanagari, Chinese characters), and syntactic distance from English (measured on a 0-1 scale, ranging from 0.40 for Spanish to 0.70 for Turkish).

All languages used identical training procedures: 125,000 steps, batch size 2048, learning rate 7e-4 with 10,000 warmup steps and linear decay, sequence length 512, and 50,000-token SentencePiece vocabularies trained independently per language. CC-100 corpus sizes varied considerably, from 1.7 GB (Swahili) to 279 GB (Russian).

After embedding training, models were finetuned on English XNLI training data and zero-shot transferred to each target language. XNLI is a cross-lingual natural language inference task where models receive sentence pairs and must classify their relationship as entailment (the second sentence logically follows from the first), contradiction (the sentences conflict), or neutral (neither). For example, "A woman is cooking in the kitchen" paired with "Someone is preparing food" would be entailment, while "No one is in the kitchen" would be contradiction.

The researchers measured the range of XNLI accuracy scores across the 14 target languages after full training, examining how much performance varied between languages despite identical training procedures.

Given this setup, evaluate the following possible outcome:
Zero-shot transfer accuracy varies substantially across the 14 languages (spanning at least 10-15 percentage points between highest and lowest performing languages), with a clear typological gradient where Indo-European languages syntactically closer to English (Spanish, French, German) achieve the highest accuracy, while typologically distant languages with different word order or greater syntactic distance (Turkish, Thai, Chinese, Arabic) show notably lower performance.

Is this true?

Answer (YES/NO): NO